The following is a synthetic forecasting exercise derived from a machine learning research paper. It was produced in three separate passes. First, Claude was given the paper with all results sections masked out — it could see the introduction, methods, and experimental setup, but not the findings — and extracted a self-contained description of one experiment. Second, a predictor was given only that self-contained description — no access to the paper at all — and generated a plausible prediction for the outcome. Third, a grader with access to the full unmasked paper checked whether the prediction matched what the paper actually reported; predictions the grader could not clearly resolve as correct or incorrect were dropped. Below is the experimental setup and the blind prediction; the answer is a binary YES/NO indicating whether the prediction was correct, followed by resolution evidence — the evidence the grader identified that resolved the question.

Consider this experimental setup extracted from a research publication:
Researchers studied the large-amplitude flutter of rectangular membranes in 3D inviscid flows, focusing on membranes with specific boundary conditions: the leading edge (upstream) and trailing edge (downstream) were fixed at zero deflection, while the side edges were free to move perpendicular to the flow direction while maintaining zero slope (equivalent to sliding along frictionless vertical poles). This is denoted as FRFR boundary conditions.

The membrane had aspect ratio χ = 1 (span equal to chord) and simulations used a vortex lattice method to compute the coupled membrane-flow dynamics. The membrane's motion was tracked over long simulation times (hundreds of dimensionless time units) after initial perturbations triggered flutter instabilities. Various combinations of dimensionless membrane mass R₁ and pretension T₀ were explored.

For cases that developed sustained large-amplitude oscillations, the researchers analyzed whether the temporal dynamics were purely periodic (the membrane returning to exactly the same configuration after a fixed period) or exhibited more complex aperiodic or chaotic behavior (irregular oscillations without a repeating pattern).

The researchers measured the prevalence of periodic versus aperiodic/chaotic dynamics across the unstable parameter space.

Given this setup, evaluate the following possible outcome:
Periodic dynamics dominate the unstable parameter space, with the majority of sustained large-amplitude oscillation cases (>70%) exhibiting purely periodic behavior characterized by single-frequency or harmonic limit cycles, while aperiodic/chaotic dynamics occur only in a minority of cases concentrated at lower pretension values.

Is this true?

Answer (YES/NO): NO